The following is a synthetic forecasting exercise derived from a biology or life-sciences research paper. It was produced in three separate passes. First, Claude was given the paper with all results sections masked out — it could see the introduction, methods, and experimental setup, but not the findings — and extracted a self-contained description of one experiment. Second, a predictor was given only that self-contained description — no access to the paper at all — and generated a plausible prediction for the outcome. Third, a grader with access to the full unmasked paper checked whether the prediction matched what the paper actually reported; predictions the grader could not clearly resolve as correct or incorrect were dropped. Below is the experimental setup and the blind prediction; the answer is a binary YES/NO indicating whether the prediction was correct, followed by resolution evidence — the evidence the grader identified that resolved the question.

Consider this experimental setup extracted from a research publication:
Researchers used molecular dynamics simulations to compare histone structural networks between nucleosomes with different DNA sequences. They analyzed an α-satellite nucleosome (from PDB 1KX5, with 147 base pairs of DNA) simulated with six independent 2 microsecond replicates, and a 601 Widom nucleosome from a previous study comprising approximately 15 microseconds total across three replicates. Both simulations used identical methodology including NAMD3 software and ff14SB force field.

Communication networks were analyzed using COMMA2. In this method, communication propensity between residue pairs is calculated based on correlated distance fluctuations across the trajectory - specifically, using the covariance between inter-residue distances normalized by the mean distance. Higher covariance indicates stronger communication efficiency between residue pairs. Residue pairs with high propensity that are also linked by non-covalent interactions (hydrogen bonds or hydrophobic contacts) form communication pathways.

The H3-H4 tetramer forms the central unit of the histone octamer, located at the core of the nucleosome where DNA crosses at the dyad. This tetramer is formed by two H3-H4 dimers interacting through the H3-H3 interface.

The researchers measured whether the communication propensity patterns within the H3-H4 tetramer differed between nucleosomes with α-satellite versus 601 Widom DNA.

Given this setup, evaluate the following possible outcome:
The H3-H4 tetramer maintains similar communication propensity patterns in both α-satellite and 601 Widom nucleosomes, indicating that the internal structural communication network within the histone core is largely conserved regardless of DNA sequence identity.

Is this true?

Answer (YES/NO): YES